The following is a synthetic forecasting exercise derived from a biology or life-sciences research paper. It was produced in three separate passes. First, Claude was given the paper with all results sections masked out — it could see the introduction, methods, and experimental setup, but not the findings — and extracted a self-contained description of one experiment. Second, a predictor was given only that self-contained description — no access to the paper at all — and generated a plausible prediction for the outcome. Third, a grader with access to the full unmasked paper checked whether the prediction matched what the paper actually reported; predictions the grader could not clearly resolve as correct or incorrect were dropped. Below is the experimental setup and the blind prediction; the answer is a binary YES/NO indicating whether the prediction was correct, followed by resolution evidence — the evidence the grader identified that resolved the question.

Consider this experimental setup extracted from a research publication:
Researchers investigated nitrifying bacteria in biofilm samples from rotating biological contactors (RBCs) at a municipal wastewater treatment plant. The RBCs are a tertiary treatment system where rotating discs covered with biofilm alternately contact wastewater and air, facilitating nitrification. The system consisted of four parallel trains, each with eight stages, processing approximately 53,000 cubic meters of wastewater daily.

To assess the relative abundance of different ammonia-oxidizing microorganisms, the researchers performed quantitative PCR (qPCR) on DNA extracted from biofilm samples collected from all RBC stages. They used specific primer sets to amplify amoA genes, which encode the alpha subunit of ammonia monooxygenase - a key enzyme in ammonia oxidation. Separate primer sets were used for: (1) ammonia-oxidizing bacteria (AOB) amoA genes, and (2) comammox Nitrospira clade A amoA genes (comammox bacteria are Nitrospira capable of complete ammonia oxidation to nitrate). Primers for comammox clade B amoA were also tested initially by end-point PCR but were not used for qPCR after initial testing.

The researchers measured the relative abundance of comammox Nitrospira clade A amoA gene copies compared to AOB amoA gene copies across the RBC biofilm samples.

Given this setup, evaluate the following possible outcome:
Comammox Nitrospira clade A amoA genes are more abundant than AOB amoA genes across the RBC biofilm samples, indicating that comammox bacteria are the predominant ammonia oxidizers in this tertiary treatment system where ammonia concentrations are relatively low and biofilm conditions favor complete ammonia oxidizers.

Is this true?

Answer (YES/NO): YES